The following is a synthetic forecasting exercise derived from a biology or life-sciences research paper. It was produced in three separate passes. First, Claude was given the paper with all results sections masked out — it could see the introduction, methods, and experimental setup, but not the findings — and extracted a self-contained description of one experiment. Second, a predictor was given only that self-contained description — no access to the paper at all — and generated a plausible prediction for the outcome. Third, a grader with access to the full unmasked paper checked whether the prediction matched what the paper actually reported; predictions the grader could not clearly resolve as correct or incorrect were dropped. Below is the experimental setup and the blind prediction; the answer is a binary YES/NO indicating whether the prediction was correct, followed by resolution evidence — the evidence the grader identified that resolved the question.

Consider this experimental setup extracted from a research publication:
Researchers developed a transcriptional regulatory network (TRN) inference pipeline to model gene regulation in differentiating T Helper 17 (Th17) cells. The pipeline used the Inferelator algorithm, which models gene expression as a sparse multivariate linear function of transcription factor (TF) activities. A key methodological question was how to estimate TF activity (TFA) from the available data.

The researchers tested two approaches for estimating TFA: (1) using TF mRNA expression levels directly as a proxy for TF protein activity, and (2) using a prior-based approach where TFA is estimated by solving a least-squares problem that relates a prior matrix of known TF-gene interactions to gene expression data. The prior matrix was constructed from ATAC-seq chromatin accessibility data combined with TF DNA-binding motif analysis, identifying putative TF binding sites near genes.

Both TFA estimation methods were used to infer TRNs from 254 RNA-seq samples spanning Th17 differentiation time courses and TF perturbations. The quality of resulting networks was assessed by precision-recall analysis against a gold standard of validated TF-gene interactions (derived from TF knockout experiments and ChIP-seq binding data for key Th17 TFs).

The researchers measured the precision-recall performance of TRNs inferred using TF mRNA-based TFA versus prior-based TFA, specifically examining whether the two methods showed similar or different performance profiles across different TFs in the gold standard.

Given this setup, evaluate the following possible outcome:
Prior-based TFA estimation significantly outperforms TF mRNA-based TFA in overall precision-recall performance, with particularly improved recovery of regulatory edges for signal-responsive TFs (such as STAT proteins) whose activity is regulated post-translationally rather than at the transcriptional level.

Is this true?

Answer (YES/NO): YES